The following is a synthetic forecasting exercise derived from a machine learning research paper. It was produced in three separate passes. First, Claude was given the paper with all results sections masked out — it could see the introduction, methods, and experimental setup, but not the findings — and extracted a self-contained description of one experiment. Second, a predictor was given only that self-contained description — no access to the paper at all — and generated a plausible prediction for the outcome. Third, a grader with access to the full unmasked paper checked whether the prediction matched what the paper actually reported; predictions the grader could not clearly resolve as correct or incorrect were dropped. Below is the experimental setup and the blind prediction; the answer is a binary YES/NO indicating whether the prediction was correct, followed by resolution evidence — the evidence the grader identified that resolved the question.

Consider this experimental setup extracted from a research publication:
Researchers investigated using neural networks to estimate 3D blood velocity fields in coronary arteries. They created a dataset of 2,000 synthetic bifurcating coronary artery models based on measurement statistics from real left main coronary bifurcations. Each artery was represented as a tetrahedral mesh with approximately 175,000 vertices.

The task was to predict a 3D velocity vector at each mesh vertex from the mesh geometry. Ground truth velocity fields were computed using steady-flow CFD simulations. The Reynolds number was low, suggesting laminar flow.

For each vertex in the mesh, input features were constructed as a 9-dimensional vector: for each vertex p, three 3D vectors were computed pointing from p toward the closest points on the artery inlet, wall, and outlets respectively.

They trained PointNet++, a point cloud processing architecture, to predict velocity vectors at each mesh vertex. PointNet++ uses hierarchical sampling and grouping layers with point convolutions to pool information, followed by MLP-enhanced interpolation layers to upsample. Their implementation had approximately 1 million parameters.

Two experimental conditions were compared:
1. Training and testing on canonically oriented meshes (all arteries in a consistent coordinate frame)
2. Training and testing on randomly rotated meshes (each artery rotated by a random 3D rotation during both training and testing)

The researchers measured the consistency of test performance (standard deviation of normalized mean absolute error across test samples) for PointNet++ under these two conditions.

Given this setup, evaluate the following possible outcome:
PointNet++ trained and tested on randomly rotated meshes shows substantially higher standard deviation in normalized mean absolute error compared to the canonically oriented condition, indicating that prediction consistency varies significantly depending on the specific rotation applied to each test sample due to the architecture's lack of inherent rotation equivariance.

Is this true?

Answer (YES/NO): YES